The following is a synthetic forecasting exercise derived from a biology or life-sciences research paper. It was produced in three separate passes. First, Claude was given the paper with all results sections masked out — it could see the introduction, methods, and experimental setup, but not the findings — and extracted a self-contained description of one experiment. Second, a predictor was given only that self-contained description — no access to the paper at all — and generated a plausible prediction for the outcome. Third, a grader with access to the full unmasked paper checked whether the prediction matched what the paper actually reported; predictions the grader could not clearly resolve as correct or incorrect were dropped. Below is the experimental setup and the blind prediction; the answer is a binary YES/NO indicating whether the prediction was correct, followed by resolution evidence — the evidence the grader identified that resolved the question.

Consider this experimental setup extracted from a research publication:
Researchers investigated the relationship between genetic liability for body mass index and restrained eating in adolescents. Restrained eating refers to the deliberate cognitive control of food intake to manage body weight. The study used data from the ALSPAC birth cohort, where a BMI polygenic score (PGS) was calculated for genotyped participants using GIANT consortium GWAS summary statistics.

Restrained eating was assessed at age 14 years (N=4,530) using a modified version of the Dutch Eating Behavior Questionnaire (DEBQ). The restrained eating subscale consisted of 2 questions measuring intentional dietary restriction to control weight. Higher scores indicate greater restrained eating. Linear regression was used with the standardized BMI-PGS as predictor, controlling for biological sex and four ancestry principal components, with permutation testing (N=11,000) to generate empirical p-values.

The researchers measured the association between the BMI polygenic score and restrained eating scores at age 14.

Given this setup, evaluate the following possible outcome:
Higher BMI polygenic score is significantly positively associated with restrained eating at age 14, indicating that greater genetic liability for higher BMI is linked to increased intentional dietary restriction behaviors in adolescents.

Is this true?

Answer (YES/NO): YES